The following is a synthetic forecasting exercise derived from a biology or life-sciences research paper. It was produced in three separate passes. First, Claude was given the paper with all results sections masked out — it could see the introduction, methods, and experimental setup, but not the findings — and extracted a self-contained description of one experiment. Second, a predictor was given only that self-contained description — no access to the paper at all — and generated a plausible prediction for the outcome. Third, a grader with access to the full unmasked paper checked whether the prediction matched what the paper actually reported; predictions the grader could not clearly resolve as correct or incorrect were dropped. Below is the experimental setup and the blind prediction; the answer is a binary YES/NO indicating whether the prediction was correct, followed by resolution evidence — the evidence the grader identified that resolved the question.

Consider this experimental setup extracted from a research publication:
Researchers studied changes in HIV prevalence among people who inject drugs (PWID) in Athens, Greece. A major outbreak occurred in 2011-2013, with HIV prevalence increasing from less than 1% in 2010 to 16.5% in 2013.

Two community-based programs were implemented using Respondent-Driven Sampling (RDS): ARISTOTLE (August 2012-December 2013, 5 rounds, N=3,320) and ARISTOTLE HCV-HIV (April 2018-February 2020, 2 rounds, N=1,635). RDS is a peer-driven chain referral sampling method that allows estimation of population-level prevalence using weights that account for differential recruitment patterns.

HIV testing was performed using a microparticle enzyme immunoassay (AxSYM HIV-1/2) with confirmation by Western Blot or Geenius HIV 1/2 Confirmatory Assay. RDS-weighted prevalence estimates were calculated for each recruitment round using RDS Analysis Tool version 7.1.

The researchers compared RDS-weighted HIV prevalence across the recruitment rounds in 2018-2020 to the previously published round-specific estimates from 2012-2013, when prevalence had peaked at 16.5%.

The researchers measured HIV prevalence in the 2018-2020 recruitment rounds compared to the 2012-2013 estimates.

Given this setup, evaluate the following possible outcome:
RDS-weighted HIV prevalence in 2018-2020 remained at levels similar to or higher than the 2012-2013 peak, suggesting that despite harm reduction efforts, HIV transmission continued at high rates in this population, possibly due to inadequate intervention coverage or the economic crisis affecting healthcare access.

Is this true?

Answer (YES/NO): NO